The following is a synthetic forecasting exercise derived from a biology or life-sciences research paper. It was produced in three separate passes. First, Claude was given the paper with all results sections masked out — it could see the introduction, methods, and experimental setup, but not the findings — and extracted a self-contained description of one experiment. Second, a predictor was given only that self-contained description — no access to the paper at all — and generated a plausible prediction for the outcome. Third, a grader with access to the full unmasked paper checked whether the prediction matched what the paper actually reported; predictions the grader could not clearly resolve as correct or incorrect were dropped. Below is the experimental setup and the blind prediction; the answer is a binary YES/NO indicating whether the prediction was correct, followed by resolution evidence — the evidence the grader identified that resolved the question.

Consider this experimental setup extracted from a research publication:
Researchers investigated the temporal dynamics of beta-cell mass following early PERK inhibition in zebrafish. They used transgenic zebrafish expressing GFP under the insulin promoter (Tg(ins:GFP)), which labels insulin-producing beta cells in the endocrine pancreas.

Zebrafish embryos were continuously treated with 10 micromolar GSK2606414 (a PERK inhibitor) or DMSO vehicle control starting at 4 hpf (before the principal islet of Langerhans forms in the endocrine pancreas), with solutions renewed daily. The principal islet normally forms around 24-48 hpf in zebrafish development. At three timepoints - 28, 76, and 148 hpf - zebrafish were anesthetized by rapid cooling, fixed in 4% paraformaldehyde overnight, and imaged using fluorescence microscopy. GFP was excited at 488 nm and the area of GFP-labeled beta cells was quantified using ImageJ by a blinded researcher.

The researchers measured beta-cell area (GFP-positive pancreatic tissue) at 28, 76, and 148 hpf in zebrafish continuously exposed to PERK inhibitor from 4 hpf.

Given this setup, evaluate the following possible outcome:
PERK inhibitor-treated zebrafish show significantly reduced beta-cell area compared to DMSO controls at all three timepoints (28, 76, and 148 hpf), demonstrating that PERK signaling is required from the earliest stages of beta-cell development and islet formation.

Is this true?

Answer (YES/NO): NO